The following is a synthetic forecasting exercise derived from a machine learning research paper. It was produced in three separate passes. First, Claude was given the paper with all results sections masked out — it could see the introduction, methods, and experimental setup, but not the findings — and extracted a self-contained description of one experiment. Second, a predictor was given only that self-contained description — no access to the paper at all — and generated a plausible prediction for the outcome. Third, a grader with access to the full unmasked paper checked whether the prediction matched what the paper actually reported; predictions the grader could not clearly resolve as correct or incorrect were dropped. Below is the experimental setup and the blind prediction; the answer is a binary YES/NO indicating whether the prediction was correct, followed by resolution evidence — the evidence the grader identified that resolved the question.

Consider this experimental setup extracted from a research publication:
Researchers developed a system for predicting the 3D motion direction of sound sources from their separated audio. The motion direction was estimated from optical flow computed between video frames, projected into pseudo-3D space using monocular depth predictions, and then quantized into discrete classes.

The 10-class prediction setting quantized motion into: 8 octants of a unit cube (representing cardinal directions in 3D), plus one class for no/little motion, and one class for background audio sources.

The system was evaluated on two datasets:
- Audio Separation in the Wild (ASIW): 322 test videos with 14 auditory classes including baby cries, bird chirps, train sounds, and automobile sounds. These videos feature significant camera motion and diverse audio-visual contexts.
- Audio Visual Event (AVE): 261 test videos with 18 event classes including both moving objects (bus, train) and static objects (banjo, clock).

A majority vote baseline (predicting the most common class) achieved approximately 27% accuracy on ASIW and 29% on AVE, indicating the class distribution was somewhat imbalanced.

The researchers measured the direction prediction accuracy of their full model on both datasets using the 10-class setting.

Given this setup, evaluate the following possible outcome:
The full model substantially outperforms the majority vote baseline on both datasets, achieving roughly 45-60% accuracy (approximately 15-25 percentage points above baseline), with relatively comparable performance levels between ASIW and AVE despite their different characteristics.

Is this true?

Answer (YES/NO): NO